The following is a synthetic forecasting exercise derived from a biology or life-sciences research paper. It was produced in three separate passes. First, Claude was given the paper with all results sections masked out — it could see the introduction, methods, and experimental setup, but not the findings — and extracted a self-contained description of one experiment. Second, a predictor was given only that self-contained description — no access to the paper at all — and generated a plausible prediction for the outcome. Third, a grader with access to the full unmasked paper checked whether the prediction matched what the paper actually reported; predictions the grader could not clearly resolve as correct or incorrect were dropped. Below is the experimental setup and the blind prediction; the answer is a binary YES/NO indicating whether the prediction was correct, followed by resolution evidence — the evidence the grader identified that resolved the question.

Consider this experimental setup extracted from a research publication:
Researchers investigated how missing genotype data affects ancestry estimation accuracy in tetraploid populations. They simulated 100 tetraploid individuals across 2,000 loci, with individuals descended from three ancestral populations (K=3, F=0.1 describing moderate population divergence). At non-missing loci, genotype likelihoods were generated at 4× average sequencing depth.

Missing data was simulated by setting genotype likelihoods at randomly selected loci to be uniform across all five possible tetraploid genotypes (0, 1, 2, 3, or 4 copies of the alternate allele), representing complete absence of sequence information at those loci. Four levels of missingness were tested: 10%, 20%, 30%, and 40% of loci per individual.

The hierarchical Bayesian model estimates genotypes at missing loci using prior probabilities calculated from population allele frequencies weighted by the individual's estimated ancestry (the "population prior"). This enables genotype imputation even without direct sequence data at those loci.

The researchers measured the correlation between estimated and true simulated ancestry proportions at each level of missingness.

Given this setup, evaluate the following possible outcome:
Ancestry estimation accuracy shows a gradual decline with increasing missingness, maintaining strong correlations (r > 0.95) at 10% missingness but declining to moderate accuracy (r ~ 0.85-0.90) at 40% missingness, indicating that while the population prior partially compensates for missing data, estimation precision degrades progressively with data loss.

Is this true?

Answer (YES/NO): NO